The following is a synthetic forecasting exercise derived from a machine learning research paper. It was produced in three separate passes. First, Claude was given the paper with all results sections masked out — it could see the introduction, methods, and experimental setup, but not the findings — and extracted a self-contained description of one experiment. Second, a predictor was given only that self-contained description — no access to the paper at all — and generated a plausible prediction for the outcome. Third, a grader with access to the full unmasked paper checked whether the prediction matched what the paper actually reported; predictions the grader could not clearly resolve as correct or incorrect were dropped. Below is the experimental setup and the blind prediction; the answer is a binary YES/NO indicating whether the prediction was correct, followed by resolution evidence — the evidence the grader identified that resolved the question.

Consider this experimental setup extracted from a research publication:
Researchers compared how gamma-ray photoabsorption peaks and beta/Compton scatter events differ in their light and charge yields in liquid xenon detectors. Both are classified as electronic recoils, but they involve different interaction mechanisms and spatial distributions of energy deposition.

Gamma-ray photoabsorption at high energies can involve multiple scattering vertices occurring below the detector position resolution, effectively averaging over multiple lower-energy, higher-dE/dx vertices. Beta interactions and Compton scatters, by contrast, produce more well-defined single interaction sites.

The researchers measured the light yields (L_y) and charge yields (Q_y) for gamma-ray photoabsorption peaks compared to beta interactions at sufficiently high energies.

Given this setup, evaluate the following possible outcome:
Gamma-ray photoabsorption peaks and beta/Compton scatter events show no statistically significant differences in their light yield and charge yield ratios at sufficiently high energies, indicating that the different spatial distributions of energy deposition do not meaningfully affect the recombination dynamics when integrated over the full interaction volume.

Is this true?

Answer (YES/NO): NO